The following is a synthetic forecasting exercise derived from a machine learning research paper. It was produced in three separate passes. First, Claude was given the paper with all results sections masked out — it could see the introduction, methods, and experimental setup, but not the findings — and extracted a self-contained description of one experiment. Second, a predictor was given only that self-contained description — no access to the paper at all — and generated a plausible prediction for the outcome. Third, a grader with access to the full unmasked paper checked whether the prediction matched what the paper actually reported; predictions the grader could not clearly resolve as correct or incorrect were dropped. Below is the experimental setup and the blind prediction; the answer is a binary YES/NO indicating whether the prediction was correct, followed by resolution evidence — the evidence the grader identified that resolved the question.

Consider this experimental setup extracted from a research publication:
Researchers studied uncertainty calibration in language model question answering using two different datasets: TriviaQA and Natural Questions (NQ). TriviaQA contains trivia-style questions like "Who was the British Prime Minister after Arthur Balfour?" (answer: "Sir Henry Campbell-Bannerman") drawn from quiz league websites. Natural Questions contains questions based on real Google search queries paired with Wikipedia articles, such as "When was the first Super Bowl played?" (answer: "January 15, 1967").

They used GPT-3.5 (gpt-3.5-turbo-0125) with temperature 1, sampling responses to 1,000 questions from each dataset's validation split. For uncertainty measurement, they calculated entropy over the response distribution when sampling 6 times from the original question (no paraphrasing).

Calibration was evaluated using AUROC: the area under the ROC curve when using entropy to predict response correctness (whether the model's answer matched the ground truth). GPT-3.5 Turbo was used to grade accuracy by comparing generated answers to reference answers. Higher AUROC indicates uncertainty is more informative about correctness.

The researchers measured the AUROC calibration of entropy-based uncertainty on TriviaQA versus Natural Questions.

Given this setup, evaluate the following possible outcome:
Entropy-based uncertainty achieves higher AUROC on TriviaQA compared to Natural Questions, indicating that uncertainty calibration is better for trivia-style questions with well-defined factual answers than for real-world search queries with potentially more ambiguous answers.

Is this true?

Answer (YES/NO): YES